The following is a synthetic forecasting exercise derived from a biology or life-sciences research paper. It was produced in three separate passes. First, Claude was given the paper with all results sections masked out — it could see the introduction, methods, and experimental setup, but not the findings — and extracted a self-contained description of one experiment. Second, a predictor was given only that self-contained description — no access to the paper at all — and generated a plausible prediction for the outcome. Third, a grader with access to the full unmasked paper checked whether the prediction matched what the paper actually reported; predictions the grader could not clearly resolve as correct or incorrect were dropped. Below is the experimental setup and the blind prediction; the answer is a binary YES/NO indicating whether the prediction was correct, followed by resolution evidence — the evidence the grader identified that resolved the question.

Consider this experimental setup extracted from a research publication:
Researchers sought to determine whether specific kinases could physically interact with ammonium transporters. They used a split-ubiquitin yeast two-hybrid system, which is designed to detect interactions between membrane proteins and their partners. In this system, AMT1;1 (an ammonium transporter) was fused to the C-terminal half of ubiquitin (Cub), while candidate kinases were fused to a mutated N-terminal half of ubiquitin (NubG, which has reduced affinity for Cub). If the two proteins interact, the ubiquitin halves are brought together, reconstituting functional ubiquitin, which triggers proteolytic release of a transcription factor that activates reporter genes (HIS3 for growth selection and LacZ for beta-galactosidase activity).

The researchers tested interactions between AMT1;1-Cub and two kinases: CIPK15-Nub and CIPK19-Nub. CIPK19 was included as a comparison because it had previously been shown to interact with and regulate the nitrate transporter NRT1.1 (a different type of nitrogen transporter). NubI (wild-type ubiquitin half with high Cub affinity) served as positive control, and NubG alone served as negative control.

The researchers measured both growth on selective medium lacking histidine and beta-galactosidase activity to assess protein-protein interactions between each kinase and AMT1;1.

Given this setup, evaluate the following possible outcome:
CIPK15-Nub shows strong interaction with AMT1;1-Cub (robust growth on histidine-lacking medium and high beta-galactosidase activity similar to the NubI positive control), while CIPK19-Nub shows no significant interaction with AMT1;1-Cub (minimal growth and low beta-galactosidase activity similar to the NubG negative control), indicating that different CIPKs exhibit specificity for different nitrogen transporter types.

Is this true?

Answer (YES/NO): YES